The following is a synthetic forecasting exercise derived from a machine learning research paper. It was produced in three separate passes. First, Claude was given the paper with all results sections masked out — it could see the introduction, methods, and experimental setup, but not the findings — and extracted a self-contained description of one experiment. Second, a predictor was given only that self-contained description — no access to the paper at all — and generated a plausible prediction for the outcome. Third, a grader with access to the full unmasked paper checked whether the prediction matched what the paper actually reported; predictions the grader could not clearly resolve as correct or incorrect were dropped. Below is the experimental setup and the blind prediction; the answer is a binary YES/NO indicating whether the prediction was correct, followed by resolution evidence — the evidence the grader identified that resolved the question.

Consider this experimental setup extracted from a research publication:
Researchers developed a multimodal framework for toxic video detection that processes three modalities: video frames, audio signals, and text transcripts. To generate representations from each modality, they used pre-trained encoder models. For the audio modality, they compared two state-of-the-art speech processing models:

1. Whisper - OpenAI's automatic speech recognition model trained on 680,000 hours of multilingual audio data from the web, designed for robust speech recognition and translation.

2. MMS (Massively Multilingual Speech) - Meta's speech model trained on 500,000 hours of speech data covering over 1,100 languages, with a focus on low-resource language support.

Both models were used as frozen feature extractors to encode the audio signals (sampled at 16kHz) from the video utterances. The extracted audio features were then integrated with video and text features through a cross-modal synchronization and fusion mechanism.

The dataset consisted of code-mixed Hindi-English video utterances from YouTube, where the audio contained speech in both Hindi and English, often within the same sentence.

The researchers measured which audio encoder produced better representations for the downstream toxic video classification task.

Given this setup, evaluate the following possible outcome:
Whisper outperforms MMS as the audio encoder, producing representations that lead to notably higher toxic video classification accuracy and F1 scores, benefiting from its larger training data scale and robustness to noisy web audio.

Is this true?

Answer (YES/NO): NO